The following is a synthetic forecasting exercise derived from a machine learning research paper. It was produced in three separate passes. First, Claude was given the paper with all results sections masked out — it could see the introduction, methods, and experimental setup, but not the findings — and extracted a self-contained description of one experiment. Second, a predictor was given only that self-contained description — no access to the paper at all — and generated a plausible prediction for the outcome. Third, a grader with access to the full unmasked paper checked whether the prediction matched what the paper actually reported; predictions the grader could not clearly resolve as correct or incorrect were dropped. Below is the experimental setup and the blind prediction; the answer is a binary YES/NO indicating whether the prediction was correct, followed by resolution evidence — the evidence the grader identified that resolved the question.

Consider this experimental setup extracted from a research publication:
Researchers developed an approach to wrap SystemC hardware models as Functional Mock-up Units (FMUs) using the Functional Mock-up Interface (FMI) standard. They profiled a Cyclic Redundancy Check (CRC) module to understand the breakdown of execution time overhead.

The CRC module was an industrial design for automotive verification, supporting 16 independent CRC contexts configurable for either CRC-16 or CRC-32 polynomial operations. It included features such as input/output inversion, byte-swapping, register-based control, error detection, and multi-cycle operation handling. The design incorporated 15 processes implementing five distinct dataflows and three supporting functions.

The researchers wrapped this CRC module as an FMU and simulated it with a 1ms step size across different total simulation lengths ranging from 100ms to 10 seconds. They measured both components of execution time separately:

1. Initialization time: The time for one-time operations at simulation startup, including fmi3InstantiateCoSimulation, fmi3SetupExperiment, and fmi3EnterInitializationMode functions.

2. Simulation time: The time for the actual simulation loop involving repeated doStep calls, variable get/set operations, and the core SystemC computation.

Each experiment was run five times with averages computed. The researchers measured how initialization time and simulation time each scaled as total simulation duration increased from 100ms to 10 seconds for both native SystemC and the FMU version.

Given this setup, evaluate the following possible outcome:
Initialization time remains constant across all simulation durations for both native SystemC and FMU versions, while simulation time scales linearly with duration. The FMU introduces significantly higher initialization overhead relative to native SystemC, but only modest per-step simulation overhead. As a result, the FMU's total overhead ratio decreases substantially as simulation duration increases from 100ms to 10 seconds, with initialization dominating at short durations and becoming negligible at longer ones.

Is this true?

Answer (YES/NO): YES